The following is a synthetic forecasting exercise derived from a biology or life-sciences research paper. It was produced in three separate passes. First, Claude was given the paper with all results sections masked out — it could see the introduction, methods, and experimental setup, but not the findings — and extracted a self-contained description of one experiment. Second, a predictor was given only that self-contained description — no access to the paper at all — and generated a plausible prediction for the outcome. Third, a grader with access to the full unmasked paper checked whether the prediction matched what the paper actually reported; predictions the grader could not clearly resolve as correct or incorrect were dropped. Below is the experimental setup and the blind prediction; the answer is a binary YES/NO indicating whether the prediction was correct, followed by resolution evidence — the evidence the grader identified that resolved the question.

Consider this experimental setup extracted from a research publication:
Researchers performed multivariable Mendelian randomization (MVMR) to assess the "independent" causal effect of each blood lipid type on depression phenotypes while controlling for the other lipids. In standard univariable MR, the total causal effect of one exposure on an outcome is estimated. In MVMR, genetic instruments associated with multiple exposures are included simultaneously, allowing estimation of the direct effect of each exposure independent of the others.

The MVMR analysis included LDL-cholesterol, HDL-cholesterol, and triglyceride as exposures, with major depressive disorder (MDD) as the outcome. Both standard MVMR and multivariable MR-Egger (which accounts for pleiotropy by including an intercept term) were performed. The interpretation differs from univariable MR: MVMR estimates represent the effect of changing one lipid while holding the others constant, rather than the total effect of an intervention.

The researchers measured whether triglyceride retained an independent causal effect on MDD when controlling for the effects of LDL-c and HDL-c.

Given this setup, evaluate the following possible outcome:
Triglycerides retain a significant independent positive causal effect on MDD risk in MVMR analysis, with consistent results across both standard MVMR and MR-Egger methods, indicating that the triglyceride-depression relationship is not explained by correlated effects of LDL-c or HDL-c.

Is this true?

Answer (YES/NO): NO